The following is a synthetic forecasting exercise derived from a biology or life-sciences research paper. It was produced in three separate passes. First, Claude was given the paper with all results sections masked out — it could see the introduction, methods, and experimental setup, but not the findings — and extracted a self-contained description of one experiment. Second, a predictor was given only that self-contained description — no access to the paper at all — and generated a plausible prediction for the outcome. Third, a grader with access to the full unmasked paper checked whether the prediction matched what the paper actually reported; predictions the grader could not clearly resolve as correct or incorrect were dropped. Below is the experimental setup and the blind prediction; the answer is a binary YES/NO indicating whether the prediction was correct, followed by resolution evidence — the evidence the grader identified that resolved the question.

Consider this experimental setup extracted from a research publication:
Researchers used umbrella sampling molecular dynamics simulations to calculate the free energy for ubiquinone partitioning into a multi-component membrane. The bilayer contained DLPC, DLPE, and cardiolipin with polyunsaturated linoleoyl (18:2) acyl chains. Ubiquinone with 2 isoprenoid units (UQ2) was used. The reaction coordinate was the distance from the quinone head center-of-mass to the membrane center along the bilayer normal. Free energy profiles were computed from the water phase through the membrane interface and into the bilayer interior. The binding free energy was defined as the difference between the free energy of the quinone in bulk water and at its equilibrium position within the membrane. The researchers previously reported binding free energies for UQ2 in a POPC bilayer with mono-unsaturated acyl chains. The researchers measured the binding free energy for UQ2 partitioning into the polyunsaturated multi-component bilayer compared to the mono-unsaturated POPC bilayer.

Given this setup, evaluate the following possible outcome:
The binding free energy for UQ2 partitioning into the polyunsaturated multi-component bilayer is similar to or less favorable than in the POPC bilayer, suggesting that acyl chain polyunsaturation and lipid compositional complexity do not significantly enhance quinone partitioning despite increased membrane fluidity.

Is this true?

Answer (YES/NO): YES